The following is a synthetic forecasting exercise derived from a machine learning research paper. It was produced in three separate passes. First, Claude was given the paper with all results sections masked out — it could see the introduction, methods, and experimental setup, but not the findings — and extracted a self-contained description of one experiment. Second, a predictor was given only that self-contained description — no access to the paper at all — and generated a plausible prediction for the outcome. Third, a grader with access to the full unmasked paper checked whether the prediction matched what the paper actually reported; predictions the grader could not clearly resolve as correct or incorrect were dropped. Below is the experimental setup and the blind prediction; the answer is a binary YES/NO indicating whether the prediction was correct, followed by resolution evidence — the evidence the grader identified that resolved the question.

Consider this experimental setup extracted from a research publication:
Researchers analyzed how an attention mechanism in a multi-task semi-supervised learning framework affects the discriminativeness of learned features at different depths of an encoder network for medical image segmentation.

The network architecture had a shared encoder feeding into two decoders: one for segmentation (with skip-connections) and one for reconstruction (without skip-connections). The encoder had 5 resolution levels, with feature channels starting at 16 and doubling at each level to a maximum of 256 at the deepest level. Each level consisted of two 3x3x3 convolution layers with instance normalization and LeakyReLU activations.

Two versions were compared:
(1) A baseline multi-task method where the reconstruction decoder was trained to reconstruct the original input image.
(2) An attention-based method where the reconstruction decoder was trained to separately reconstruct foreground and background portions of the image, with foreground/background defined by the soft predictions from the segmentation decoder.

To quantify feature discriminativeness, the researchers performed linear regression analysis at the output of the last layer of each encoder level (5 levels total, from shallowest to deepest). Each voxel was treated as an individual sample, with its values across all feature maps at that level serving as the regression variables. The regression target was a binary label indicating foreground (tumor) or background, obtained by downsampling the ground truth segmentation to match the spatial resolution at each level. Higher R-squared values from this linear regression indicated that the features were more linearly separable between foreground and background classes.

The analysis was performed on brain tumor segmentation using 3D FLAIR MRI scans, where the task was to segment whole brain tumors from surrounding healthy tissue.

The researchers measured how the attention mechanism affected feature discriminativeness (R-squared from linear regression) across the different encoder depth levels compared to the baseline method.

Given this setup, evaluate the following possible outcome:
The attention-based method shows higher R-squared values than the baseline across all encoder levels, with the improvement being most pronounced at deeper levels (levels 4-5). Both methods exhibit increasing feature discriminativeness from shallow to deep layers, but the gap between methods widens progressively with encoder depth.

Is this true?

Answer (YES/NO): NO